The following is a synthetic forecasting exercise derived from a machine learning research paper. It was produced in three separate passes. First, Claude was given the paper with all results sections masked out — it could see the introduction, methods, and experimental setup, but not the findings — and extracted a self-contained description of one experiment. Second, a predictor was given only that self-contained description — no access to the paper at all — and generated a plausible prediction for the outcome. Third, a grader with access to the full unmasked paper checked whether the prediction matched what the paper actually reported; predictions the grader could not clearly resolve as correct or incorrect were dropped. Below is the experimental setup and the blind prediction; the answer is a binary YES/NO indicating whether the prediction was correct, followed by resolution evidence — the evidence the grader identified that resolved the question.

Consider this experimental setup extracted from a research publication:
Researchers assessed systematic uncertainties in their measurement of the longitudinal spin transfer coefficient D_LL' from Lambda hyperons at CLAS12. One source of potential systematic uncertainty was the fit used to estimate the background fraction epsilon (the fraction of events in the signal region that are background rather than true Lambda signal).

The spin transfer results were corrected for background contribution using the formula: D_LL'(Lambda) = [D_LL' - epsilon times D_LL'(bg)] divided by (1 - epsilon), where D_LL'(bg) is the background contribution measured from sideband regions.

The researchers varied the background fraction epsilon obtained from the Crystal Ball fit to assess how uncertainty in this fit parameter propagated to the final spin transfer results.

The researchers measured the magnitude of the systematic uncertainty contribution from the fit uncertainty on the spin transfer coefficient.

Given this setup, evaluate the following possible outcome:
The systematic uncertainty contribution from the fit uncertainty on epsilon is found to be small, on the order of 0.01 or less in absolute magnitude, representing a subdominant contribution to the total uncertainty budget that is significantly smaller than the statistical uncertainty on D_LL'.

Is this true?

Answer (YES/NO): YES